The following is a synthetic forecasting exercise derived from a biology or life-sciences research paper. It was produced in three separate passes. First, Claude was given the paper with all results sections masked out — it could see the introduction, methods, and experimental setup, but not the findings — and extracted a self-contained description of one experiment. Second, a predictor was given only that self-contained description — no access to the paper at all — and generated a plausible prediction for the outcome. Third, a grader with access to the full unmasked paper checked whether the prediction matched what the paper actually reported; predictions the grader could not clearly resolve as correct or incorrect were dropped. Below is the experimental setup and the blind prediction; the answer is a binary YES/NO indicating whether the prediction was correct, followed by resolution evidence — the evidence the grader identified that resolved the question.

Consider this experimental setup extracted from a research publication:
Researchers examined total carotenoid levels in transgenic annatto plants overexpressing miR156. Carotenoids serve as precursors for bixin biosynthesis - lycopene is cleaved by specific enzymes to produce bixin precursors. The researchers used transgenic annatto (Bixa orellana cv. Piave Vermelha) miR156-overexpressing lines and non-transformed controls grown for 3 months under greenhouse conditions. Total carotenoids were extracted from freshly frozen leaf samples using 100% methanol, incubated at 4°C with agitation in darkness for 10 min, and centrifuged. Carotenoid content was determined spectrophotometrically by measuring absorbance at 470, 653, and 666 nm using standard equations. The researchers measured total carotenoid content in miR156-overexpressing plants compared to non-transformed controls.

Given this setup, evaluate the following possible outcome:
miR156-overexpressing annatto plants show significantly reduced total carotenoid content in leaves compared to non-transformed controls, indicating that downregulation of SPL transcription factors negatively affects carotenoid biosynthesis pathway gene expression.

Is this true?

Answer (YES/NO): NO